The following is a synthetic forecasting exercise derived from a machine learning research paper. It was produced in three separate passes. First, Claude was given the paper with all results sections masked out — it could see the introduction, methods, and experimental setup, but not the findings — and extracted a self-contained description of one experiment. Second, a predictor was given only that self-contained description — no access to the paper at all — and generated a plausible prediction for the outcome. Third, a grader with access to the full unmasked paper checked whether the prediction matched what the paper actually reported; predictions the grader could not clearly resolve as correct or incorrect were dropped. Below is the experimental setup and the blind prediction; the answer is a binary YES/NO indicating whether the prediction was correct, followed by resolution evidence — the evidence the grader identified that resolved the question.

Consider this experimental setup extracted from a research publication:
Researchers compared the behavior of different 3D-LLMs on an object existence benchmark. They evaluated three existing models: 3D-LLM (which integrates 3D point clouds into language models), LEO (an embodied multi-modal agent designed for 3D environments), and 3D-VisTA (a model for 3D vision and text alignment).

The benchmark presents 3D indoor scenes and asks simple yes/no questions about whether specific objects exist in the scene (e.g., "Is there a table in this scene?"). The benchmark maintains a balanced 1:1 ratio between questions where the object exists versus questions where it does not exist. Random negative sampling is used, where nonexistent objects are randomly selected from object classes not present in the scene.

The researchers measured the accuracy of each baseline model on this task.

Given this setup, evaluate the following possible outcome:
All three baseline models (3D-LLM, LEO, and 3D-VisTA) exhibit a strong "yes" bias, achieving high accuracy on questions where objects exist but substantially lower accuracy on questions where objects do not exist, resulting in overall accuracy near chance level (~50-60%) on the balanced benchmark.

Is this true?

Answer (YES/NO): NO